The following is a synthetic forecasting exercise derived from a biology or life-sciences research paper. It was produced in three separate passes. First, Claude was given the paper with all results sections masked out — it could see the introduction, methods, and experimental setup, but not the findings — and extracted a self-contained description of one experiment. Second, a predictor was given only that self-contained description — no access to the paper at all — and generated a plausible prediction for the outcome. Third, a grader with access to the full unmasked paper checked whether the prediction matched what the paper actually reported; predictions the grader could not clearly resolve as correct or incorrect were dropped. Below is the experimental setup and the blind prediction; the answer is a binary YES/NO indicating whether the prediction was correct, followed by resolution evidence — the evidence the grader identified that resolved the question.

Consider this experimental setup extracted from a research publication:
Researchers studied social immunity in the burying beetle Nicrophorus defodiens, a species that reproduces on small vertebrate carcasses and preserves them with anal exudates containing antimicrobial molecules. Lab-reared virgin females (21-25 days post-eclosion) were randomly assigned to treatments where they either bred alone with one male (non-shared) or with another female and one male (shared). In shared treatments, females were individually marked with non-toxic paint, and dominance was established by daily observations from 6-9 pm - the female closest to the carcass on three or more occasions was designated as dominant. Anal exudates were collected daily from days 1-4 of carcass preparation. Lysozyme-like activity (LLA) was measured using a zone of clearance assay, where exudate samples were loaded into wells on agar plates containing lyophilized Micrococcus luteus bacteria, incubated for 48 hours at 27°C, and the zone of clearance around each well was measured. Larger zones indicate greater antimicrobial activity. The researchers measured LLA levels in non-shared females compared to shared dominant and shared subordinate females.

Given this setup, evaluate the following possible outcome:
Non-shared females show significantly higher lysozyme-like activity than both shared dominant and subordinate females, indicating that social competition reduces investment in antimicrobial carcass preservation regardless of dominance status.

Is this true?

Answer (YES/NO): NO